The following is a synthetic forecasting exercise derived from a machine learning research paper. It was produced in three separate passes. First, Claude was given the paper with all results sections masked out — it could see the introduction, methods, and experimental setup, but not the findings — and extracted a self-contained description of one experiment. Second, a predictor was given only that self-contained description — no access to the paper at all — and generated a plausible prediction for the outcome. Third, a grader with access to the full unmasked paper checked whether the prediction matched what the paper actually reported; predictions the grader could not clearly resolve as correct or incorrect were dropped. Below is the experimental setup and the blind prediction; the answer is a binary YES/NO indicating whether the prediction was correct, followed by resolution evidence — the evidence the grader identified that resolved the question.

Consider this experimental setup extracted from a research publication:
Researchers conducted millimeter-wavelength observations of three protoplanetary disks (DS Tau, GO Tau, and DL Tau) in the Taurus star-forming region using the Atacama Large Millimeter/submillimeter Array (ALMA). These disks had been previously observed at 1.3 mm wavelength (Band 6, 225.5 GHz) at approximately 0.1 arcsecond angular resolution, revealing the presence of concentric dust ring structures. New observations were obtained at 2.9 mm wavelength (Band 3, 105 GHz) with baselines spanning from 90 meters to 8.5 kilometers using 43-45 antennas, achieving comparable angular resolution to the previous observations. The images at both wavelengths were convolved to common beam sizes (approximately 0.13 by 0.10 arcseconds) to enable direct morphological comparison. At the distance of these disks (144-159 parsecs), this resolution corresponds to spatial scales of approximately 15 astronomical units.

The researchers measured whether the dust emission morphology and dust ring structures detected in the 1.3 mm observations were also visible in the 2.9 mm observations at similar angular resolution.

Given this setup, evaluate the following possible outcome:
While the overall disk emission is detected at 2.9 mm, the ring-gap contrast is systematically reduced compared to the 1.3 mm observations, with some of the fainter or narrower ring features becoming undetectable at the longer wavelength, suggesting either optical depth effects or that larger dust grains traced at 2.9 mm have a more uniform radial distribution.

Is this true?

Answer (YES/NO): NO